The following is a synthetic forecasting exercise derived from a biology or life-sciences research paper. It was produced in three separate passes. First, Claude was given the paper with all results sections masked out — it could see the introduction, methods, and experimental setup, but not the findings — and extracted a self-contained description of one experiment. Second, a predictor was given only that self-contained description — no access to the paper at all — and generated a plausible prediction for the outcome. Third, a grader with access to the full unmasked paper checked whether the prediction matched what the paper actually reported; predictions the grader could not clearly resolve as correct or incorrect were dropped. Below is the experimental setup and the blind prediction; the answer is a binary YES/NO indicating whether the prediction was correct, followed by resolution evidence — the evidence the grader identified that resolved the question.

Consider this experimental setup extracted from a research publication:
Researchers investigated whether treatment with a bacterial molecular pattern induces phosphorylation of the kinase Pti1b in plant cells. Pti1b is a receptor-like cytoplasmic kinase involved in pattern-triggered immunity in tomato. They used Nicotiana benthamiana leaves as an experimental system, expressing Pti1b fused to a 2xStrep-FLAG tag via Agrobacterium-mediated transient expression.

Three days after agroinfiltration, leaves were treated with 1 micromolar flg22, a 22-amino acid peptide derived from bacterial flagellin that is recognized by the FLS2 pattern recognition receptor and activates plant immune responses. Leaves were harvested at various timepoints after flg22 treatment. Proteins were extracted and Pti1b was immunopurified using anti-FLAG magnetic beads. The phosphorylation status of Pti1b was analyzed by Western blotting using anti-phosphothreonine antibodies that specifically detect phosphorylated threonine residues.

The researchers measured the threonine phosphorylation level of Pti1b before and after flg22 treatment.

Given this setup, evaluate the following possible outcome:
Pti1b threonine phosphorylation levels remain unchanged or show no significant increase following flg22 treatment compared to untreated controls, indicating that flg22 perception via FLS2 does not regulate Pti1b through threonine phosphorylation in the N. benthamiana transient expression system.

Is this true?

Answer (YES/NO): NO